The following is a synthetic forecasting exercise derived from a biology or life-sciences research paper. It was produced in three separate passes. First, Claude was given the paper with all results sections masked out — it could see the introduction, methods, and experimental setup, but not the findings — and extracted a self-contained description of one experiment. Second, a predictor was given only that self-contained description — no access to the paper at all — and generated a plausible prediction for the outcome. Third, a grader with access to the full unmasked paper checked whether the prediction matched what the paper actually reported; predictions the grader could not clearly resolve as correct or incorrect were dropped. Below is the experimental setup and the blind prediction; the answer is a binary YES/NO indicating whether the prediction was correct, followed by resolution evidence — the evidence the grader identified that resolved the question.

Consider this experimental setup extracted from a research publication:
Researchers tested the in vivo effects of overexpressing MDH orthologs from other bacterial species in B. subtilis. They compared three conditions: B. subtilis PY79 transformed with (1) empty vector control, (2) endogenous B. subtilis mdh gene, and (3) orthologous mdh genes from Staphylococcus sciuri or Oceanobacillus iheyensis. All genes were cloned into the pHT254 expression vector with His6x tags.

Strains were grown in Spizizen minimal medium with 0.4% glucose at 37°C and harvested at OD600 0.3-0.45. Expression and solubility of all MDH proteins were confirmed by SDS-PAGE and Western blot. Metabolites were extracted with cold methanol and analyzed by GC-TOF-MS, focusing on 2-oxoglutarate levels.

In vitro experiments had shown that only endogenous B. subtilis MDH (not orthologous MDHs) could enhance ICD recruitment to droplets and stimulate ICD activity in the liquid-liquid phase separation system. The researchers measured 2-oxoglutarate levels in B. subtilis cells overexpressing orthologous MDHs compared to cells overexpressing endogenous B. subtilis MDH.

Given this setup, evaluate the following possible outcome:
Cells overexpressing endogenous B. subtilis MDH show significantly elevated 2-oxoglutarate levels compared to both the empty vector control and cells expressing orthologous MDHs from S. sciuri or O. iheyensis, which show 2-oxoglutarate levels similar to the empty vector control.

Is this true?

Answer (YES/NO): YES